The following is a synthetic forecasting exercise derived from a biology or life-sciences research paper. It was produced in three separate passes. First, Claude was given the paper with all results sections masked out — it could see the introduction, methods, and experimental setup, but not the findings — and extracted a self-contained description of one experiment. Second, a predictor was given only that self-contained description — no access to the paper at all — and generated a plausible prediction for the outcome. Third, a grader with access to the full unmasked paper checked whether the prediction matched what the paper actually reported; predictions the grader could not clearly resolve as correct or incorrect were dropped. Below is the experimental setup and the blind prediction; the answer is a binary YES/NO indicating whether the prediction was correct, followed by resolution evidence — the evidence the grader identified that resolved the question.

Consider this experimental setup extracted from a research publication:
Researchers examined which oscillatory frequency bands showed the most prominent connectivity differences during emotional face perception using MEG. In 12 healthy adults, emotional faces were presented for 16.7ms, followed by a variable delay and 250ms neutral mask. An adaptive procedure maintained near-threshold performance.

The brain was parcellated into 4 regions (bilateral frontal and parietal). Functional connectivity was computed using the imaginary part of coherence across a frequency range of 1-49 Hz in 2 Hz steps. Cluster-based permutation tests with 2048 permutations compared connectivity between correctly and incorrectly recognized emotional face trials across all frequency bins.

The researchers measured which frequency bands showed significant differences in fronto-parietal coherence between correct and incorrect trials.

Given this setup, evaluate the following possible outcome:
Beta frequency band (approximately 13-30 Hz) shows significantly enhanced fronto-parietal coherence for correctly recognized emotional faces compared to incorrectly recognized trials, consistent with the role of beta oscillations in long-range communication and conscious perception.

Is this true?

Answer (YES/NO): NO